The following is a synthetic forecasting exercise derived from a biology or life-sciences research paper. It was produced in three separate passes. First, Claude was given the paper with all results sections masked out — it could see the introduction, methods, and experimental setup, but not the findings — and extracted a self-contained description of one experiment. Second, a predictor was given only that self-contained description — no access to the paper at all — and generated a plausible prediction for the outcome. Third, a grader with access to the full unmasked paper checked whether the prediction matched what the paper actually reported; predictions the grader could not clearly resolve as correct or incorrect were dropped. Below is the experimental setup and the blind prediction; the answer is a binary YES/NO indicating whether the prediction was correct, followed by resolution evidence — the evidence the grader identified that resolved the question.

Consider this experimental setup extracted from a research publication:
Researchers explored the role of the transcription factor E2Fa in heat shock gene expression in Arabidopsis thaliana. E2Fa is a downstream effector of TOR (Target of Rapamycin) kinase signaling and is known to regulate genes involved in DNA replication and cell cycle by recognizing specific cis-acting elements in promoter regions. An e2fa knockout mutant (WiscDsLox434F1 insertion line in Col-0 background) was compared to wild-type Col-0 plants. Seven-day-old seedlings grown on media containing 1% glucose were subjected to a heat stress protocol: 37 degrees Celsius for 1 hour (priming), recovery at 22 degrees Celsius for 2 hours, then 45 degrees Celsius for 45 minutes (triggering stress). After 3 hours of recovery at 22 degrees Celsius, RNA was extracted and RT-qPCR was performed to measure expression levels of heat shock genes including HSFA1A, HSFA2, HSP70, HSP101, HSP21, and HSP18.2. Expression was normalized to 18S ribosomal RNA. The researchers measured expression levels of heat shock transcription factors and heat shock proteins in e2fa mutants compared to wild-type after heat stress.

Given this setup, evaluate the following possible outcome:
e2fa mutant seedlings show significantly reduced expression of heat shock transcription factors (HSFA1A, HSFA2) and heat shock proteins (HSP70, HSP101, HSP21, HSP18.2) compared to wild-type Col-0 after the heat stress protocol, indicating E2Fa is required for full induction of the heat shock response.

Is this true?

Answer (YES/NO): YES